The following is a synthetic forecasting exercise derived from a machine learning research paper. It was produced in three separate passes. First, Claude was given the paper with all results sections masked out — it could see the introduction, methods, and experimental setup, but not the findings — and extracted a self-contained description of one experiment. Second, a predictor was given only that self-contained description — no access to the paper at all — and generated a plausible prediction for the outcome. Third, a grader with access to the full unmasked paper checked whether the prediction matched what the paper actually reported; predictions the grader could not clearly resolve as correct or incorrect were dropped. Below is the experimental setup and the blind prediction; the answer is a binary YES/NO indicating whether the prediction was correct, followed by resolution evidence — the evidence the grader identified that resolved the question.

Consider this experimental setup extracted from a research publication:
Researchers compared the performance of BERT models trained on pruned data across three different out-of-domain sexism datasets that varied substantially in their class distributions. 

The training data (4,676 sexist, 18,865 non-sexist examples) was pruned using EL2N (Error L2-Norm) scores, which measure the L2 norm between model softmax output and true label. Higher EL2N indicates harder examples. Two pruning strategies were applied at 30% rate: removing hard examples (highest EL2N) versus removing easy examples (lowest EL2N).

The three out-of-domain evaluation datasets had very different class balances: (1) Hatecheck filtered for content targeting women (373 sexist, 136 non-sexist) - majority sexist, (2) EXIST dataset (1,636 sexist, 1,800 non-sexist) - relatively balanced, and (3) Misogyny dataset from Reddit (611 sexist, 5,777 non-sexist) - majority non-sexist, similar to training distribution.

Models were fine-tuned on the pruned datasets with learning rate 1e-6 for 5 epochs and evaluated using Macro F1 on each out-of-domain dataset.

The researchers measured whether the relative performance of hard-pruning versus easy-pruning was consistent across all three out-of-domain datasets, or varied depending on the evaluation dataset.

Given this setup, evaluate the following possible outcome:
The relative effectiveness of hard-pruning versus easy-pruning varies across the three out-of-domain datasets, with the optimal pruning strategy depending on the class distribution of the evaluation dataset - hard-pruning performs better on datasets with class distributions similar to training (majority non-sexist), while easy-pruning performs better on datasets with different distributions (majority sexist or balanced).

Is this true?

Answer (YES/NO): NO